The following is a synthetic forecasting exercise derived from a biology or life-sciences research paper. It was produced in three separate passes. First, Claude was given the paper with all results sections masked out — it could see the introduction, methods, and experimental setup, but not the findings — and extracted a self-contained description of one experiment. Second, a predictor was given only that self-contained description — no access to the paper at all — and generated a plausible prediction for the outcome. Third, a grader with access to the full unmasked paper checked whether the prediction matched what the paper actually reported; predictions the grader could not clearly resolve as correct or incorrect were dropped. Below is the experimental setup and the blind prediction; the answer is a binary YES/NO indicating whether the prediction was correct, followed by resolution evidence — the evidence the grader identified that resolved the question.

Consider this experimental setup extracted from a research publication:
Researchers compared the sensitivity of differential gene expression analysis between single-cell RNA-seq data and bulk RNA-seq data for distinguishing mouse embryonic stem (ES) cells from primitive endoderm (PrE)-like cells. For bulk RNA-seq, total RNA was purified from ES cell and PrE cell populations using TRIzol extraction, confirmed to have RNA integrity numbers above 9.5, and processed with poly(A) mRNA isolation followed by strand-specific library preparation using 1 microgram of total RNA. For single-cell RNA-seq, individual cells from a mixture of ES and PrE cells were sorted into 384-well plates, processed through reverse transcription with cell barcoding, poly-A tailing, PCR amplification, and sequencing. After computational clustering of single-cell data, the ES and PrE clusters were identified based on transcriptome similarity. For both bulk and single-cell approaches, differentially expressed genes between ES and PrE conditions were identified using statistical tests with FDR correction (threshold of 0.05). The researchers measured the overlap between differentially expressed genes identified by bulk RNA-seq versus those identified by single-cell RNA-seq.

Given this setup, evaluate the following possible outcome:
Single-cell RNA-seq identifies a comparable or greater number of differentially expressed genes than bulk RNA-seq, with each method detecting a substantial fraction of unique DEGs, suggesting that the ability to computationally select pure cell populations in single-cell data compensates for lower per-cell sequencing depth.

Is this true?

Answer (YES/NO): YES